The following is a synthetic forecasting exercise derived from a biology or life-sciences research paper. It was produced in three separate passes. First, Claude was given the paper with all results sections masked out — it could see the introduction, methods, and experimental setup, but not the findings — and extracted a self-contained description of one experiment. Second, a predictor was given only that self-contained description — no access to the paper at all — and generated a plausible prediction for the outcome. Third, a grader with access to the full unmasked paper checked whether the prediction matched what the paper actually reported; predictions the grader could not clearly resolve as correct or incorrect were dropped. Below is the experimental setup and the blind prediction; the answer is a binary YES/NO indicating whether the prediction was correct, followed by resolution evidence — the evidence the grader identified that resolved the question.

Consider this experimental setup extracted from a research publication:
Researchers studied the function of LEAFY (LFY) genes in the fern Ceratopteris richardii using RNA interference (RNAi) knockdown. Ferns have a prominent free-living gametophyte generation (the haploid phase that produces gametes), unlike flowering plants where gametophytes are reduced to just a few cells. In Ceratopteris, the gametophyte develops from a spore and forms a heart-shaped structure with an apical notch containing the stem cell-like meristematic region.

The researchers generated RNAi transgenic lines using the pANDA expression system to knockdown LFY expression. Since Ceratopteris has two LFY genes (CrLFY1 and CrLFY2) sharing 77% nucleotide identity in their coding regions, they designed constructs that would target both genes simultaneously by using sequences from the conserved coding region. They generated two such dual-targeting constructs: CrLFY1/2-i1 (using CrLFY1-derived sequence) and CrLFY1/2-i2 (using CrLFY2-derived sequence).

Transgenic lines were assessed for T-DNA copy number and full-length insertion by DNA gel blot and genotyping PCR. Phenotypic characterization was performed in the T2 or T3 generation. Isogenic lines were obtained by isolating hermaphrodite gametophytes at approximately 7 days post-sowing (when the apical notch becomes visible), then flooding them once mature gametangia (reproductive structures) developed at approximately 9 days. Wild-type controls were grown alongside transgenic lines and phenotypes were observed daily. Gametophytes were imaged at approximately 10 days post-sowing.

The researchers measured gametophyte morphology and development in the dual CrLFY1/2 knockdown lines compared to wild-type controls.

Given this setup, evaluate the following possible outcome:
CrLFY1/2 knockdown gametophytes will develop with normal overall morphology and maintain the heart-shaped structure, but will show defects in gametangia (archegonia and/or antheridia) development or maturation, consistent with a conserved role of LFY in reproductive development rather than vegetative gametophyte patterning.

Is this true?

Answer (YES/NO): NO